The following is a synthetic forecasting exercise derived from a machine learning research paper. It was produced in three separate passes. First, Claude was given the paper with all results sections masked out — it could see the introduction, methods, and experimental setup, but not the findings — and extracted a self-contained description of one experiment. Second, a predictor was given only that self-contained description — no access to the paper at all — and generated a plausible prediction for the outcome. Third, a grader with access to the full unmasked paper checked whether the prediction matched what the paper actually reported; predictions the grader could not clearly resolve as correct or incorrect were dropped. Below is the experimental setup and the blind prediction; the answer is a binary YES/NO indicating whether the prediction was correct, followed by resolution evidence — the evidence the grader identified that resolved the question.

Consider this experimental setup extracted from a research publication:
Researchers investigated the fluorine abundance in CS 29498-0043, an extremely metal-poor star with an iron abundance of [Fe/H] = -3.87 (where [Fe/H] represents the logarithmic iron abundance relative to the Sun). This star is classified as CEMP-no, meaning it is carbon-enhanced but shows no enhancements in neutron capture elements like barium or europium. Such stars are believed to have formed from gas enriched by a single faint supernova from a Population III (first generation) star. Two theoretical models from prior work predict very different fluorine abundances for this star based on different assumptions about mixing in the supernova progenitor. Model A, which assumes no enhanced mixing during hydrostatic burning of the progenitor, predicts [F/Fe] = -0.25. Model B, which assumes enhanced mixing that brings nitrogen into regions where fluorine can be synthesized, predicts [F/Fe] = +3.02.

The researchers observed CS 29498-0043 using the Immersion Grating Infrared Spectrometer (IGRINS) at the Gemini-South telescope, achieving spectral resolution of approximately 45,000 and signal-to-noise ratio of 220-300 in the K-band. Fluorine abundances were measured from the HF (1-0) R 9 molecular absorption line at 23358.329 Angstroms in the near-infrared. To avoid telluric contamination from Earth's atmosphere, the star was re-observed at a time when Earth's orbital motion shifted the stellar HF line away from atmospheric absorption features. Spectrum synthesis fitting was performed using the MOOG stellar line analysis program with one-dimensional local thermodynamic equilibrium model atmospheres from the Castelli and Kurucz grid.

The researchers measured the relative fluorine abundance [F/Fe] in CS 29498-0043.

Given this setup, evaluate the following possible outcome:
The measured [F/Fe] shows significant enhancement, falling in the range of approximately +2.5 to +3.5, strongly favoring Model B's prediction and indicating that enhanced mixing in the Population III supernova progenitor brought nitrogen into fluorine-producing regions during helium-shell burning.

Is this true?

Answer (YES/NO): NO